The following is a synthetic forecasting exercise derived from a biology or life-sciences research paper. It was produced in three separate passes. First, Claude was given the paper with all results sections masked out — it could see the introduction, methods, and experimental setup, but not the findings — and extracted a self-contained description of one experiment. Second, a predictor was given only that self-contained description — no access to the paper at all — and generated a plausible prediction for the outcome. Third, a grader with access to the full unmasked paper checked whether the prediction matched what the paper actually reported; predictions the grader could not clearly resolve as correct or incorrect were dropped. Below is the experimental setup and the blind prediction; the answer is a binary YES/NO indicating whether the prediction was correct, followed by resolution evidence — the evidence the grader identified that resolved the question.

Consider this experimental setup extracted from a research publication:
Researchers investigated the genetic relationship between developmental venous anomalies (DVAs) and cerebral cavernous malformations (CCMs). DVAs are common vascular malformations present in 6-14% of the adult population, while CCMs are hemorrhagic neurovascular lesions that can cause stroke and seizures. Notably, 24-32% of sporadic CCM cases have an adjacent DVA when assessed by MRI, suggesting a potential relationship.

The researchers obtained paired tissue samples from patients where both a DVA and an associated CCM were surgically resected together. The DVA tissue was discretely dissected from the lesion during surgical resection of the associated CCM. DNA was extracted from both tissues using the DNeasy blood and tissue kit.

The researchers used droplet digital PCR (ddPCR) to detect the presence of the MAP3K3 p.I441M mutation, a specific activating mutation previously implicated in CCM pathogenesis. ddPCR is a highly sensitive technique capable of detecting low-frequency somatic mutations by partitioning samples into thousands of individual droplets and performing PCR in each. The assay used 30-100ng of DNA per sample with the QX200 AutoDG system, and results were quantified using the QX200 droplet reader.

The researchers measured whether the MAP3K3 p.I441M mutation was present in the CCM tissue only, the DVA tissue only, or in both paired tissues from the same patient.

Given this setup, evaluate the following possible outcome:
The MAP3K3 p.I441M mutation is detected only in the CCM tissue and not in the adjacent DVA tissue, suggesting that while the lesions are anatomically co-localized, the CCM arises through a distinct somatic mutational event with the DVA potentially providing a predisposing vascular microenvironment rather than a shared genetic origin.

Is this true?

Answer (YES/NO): NO